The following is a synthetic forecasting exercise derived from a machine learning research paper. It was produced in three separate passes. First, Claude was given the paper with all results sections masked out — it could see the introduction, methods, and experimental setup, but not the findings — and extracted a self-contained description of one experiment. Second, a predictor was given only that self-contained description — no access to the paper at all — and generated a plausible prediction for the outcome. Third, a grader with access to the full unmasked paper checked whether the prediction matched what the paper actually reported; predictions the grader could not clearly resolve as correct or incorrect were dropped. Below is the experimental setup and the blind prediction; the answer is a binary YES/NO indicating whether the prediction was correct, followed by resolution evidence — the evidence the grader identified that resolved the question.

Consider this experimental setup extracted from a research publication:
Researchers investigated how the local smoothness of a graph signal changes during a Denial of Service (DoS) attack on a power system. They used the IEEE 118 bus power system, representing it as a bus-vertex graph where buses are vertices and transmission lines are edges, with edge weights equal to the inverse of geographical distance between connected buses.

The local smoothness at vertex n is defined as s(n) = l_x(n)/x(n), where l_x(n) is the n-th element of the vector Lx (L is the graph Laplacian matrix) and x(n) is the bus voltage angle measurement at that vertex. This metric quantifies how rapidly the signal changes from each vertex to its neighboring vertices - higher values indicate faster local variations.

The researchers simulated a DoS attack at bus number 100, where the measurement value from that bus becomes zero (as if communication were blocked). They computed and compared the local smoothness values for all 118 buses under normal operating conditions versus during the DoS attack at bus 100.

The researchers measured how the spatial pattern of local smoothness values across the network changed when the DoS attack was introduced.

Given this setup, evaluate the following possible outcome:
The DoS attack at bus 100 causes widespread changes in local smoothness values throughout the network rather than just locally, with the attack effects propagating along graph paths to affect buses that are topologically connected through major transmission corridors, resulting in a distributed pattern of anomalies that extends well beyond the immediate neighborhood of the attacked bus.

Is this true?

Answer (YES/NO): NO